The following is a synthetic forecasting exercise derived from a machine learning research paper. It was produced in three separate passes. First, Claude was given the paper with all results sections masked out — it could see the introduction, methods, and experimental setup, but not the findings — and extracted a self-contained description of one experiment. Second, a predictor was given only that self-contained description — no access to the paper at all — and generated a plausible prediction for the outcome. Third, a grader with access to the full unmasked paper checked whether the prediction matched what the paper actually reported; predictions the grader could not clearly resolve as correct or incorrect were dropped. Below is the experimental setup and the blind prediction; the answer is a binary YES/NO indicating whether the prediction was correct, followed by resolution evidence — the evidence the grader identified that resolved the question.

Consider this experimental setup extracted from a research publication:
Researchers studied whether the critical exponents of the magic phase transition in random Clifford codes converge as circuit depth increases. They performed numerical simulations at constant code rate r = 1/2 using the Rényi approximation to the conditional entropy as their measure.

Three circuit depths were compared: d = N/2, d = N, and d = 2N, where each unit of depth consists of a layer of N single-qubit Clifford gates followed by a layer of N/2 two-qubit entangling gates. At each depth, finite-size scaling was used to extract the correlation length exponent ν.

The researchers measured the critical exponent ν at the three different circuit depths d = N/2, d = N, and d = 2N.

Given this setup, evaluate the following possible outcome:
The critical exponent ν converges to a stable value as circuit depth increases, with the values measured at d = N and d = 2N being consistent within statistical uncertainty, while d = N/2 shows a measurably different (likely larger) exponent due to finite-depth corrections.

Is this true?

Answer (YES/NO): NO